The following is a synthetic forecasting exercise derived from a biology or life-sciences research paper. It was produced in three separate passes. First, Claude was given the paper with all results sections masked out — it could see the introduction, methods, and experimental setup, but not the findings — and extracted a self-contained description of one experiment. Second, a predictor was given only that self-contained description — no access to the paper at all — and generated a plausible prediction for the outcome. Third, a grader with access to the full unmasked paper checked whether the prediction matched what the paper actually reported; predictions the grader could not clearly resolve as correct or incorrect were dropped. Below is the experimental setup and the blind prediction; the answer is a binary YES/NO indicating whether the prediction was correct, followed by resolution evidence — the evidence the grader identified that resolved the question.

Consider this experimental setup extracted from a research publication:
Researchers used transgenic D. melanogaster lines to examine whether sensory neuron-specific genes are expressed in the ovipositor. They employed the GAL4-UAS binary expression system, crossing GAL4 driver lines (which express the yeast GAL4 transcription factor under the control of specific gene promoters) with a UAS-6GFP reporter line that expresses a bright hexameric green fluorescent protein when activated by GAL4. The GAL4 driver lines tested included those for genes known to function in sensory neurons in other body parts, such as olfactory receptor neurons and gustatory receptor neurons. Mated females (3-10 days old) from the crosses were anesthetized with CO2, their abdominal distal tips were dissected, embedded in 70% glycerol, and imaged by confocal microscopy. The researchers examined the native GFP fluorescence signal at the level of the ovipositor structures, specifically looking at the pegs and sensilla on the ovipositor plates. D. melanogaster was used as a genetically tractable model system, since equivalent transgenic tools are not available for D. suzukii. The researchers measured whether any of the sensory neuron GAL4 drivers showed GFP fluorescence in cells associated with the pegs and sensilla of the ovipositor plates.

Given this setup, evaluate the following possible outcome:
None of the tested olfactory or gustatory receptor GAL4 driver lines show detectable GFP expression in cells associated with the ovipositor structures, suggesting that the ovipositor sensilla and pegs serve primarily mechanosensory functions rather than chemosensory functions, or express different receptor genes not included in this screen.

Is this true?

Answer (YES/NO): YES